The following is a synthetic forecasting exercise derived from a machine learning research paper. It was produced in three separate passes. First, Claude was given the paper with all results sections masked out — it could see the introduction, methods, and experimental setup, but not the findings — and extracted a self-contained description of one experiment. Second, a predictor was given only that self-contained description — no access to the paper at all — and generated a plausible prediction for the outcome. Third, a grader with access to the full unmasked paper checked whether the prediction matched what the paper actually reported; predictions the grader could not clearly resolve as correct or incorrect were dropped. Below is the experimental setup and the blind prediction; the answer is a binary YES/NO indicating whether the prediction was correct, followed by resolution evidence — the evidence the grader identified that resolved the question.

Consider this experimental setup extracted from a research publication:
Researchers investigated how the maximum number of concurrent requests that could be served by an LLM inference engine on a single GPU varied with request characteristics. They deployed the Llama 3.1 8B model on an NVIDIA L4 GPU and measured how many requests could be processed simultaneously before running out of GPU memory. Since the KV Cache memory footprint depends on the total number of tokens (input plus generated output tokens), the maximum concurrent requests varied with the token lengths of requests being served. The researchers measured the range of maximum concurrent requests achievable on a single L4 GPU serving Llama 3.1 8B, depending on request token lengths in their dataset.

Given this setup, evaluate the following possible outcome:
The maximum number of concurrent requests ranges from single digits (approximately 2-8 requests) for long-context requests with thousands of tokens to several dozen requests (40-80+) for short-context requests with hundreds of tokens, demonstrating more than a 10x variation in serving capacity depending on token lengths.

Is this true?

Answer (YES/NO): NO